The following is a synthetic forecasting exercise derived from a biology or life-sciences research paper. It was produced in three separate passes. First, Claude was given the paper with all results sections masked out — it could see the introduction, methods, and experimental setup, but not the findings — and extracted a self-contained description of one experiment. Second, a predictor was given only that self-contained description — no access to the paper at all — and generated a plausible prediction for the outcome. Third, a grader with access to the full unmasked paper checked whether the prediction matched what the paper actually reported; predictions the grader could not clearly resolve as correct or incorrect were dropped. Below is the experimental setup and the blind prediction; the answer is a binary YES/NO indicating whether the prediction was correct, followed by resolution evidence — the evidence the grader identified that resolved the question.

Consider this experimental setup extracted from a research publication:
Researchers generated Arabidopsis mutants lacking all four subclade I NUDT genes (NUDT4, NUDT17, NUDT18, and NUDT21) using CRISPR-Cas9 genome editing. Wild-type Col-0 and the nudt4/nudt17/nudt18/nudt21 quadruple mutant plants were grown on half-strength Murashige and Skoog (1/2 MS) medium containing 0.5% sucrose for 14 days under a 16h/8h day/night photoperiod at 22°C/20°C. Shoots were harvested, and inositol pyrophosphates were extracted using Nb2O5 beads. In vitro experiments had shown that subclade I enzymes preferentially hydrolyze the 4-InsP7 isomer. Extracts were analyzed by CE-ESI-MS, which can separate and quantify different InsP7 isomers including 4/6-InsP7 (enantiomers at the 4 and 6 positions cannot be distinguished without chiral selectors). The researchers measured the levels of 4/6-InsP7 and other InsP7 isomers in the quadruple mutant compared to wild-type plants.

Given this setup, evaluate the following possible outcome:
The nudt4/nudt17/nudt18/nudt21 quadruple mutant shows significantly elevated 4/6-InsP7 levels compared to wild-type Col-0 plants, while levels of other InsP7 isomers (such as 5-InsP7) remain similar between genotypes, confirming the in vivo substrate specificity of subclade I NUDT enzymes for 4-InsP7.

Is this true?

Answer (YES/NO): NO